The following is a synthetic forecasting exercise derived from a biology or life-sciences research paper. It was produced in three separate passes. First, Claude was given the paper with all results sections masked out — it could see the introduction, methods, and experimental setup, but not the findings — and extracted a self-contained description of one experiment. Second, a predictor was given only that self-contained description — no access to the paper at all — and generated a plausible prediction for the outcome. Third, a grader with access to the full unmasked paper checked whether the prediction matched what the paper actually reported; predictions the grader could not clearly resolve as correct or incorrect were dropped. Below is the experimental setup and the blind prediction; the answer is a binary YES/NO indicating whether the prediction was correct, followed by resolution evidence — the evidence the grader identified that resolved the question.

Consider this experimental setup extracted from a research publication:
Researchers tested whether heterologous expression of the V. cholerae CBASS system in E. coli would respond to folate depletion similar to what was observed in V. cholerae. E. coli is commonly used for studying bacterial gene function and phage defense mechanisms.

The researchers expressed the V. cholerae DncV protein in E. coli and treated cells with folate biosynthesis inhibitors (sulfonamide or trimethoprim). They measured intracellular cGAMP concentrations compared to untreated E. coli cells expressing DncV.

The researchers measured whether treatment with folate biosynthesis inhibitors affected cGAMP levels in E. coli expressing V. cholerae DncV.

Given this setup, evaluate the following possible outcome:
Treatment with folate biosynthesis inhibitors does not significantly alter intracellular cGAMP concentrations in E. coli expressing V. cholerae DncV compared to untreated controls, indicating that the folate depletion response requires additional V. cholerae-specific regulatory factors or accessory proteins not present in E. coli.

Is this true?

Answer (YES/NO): NO